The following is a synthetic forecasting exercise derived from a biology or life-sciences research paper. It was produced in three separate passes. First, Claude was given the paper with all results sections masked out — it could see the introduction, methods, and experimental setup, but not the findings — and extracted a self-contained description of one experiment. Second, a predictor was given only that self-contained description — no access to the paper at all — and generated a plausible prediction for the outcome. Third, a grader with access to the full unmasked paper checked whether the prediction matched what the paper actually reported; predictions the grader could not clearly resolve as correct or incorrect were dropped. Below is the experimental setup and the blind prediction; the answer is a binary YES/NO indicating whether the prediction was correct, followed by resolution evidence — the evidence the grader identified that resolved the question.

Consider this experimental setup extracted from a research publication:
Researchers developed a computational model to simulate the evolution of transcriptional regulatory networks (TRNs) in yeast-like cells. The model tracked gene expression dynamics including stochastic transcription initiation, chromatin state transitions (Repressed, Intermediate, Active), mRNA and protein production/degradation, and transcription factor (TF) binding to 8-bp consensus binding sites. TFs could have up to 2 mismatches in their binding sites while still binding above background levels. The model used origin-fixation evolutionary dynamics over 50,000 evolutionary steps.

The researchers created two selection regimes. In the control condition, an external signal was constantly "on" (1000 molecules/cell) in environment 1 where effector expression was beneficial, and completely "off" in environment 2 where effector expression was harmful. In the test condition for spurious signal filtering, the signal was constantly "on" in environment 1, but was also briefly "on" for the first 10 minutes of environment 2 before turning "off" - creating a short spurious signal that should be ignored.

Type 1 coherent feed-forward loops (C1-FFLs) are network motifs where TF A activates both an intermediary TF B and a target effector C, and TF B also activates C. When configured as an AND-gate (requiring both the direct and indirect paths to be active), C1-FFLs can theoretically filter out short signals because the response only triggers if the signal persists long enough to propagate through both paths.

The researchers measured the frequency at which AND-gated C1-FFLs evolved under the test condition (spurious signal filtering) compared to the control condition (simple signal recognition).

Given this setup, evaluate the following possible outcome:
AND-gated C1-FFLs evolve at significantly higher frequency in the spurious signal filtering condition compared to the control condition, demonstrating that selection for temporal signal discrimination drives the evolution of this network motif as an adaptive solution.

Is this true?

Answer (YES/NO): YES